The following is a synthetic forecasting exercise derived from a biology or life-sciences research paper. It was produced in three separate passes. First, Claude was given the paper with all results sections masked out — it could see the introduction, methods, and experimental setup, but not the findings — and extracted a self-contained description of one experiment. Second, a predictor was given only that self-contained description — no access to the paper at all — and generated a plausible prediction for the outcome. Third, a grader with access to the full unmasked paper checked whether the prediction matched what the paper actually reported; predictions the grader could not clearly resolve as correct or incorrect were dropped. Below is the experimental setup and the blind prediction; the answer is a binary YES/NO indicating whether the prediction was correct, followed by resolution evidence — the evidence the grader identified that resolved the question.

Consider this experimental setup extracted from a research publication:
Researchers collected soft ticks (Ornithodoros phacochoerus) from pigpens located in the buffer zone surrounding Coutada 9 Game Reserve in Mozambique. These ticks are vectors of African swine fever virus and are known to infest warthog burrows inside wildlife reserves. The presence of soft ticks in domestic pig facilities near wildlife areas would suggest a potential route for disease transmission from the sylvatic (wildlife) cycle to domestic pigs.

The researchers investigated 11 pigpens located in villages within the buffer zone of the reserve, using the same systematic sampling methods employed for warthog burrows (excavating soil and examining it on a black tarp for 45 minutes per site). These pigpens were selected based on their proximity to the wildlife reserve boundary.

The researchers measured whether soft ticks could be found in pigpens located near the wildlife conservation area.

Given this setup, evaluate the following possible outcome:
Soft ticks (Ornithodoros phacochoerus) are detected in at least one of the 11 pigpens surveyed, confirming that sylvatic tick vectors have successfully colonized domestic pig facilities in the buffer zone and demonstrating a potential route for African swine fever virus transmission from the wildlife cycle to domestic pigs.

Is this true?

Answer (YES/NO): NO